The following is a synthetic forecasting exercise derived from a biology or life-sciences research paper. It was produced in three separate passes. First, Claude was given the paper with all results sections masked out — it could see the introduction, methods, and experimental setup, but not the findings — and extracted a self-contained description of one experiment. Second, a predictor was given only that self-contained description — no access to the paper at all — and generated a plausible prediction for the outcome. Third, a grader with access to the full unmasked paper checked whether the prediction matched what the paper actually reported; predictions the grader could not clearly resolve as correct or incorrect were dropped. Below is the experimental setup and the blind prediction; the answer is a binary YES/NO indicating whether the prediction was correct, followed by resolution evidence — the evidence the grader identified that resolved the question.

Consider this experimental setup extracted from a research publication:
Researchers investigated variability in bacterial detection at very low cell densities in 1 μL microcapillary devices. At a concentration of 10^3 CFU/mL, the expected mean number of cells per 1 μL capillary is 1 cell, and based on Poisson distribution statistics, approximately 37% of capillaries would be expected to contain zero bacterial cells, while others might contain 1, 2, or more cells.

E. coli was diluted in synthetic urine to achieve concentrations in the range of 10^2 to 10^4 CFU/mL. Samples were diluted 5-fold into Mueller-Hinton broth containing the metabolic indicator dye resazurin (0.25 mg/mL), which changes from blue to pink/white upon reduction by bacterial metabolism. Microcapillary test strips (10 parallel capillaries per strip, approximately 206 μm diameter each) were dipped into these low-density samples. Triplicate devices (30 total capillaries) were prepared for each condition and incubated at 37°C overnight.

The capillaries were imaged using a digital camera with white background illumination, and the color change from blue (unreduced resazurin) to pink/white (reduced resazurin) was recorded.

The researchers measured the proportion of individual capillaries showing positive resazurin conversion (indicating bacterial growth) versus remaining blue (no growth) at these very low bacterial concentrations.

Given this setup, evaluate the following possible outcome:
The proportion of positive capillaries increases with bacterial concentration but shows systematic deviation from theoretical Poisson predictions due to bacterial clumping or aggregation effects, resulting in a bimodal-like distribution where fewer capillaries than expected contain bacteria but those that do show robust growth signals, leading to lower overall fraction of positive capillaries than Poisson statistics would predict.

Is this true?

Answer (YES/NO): NO